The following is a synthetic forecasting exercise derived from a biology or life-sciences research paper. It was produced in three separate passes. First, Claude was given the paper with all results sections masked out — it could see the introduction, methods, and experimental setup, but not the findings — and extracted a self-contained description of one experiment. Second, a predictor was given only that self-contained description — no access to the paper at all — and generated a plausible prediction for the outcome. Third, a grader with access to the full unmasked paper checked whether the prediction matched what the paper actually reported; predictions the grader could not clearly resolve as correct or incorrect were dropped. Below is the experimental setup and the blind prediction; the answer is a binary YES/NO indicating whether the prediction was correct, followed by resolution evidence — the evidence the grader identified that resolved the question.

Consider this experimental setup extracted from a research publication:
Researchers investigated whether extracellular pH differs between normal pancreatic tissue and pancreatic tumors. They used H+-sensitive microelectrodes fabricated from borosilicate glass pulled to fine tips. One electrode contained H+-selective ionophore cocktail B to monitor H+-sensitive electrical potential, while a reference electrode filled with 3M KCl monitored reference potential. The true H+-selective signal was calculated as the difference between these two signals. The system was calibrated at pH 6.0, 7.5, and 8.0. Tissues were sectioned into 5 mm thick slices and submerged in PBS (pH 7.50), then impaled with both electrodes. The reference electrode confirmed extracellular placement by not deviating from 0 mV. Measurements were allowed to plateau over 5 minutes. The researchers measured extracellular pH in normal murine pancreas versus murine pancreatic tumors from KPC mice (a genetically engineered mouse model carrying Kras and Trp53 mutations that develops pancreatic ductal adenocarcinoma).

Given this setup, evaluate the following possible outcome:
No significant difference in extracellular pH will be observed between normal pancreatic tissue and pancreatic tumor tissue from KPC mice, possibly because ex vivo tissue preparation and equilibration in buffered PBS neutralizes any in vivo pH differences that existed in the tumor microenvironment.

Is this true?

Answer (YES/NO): NO